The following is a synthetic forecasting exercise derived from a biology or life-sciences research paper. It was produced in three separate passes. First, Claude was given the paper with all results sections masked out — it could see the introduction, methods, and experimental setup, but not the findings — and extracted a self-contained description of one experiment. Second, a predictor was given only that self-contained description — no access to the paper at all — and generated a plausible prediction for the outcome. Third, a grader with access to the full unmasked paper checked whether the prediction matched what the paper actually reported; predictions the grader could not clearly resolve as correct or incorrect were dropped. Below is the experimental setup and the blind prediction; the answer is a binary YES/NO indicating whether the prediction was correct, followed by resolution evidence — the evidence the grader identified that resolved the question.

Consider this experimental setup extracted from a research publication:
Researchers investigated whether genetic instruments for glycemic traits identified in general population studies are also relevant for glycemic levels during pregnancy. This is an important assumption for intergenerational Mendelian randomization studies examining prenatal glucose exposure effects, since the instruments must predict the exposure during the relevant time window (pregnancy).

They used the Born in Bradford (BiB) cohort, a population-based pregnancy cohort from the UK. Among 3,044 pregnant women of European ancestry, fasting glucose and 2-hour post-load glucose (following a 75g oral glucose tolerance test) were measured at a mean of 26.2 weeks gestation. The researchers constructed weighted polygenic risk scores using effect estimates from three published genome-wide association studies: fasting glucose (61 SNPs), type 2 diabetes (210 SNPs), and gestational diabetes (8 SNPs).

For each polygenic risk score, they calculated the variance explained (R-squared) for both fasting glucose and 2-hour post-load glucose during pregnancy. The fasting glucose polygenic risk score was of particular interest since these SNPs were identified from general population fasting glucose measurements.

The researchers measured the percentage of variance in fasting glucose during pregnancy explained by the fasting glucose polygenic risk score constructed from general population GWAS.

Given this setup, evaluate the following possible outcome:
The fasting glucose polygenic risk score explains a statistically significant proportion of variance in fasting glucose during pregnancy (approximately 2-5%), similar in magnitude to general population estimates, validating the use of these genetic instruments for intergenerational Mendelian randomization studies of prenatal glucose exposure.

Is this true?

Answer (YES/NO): YES